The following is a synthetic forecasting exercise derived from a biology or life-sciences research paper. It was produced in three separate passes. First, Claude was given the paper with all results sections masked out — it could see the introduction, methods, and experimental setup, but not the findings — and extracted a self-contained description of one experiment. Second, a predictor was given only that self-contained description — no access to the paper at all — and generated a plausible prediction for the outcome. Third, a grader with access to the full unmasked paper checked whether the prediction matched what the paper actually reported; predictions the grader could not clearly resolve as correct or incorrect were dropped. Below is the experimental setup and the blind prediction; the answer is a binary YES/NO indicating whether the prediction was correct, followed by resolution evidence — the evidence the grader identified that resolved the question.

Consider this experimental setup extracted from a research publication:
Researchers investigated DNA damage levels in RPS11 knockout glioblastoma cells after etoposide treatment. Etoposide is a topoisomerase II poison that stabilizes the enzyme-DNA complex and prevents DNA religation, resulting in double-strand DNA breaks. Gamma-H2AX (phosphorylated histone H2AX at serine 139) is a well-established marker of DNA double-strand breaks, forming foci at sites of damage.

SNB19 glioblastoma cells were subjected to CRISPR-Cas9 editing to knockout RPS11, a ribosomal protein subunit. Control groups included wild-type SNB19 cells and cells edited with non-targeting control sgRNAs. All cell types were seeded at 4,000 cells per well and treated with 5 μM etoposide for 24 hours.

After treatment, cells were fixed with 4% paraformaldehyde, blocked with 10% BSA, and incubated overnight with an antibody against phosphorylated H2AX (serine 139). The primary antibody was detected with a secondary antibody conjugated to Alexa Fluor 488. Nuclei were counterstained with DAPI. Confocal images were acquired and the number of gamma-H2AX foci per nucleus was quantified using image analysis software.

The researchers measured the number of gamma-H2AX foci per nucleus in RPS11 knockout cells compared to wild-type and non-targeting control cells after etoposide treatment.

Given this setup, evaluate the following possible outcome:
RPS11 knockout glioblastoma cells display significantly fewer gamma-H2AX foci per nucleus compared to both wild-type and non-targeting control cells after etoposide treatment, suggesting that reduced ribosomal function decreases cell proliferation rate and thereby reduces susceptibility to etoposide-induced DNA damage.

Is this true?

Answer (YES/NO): NO